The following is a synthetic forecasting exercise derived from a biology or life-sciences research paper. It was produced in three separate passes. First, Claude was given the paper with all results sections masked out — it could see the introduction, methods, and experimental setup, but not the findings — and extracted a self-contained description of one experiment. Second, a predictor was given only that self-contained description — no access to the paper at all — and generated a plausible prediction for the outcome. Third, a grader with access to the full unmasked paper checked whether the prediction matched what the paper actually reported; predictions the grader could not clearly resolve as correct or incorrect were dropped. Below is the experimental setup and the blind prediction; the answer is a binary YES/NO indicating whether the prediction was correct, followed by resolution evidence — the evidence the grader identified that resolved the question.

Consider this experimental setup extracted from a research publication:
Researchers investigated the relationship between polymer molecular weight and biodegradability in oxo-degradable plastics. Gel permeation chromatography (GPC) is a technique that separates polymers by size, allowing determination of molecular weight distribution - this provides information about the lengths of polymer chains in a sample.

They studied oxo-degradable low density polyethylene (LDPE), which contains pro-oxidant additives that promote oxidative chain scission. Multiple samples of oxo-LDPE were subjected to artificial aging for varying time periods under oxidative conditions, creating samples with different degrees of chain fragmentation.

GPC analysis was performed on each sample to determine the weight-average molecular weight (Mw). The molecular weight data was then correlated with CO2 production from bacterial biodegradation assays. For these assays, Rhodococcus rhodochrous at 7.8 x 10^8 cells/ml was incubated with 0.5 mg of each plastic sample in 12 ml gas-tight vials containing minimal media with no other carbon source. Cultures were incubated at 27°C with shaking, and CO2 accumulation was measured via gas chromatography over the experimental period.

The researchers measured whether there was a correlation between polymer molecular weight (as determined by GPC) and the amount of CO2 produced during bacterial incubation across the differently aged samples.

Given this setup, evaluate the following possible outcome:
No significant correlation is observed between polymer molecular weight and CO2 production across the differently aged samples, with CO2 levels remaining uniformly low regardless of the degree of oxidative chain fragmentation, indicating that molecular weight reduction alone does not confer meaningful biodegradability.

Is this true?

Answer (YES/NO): NO